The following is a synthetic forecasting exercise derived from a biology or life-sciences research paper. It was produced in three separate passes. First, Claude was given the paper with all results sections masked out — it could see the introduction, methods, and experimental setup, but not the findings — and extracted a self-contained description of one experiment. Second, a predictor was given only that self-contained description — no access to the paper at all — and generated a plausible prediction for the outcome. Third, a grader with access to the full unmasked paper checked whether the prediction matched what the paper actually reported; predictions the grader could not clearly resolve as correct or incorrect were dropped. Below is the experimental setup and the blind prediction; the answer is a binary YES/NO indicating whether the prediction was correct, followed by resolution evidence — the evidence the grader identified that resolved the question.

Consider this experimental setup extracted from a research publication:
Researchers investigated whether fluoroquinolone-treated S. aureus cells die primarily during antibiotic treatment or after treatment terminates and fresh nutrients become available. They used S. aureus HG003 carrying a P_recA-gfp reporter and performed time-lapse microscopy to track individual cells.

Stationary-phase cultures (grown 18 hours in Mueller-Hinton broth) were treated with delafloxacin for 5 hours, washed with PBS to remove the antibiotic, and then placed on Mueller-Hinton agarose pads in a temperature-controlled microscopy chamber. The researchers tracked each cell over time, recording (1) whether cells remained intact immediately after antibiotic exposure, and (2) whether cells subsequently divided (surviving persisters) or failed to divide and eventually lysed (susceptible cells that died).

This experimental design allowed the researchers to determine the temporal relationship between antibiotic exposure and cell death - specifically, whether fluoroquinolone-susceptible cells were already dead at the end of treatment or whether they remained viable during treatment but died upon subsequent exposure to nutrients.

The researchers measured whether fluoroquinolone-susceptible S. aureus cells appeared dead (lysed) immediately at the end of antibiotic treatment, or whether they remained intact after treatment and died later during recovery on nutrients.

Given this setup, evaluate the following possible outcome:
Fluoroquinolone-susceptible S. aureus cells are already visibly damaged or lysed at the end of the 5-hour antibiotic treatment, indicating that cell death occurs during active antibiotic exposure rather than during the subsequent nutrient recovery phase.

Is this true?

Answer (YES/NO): NO